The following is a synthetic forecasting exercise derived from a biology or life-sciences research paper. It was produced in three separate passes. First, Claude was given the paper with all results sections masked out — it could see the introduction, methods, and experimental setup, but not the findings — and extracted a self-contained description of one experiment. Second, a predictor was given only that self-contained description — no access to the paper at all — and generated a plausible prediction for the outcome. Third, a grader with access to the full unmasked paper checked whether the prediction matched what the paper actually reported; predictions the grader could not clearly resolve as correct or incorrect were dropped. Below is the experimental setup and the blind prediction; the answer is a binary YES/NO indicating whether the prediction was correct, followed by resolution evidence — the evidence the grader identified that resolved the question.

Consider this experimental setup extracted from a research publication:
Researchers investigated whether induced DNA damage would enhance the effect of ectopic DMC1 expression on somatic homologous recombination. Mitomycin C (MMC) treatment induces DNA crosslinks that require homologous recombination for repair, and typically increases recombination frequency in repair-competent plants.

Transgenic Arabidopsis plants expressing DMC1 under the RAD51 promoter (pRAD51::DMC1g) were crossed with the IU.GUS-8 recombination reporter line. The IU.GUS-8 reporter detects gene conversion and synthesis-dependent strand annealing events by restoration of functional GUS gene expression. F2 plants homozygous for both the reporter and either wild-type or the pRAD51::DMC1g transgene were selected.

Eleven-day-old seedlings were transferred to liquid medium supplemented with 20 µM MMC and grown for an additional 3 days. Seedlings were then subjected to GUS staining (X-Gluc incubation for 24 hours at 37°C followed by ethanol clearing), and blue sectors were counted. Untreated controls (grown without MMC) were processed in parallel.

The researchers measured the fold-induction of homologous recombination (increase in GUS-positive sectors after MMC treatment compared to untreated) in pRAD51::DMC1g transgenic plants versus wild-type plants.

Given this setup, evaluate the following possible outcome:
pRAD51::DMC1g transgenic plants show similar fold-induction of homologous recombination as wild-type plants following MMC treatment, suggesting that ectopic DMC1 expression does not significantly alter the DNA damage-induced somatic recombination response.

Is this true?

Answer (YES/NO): NO